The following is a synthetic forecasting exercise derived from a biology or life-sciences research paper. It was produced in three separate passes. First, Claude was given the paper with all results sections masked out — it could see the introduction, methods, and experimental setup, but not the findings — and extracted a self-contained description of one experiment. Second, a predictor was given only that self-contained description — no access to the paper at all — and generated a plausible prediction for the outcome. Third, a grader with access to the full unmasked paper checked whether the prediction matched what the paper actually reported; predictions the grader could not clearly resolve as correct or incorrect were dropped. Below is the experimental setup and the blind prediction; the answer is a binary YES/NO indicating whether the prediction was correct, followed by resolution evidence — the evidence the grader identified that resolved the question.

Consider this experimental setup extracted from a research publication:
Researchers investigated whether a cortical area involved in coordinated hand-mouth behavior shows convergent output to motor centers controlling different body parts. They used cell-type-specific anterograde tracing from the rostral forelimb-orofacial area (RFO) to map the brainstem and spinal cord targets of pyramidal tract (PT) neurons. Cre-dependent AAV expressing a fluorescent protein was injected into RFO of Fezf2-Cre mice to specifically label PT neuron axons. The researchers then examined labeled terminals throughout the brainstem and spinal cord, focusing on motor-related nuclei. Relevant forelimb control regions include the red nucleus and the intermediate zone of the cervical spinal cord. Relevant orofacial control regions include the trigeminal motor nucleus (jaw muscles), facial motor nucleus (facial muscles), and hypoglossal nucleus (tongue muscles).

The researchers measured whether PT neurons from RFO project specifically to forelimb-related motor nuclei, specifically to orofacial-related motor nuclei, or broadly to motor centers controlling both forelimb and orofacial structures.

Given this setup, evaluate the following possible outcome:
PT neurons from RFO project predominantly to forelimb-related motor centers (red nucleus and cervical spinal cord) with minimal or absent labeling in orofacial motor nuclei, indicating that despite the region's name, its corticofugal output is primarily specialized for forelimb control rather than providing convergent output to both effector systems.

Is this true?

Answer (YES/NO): NO